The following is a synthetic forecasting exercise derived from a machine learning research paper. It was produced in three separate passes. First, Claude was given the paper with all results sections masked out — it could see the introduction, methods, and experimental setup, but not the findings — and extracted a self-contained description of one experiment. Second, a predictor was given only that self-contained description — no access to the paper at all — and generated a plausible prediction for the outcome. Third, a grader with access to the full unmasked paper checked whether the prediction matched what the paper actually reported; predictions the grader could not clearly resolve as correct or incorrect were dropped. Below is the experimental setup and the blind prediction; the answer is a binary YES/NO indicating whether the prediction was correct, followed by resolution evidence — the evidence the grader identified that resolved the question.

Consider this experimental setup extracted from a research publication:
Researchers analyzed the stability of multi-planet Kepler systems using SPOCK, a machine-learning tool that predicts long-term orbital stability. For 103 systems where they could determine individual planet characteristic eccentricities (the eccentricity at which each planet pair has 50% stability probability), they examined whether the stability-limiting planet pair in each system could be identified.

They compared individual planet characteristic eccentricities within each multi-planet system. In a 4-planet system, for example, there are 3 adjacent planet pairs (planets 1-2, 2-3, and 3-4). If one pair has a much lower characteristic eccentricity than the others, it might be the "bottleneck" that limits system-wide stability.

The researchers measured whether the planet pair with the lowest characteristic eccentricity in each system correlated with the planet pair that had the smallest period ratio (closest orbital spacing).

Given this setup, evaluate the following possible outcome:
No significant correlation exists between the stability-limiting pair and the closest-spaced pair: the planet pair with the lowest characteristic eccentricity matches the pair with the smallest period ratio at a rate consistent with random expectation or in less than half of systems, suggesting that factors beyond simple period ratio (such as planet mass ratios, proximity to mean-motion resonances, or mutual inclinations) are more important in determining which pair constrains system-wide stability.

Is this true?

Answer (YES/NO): NO